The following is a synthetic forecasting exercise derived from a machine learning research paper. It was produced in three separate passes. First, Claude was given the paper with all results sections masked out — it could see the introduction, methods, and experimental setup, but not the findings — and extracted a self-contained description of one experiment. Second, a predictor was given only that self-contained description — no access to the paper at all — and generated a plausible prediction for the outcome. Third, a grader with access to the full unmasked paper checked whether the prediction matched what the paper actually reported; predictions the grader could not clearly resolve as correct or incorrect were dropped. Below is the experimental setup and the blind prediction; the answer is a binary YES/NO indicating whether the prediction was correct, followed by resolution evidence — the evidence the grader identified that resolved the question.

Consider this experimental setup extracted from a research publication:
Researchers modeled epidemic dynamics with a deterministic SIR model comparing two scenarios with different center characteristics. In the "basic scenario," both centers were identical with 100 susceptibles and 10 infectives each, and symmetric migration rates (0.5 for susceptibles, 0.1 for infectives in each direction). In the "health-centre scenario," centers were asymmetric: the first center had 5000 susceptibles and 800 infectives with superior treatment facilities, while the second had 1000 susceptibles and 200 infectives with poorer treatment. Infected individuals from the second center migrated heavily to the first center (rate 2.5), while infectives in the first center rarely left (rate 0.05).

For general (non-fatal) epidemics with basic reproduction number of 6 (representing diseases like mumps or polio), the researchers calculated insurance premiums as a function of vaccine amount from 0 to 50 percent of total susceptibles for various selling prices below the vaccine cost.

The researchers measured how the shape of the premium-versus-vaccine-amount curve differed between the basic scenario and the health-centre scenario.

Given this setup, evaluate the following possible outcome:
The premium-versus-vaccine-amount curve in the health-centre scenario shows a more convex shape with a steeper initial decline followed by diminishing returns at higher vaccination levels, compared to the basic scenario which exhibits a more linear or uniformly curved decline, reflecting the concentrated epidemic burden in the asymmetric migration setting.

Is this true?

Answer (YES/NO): NO